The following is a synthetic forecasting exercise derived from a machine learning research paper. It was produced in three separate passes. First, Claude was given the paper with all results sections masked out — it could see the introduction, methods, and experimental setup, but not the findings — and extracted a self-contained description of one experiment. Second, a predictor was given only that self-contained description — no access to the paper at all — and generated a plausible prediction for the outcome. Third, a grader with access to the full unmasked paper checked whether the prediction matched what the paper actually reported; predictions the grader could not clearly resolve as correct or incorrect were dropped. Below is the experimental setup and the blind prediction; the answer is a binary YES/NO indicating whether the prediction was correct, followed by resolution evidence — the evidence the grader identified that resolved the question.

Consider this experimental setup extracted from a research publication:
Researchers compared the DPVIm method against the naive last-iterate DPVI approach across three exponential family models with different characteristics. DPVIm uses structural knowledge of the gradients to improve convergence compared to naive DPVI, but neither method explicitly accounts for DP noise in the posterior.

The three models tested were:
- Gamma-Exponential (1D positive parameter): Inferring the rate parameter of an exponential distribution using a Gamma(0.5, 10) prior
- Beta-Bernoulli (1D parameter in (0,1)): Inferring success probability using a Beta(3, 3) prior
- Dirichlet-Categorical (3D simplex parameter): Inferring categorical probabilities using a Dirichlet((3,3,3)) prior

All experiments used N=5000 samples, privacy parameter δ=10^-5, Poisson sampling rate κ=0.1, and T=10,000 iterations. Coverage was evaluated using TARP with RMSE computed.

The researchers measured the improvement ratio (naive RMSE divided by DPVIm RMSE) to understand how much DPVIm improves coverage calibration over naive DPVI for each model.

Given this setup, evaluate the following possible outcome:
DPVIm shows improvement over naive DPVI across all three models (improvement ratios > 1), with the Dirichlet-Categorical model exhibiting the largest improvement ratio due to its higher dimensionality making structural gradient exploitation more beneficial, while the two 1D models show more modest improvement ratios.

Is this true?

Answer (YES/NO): NO